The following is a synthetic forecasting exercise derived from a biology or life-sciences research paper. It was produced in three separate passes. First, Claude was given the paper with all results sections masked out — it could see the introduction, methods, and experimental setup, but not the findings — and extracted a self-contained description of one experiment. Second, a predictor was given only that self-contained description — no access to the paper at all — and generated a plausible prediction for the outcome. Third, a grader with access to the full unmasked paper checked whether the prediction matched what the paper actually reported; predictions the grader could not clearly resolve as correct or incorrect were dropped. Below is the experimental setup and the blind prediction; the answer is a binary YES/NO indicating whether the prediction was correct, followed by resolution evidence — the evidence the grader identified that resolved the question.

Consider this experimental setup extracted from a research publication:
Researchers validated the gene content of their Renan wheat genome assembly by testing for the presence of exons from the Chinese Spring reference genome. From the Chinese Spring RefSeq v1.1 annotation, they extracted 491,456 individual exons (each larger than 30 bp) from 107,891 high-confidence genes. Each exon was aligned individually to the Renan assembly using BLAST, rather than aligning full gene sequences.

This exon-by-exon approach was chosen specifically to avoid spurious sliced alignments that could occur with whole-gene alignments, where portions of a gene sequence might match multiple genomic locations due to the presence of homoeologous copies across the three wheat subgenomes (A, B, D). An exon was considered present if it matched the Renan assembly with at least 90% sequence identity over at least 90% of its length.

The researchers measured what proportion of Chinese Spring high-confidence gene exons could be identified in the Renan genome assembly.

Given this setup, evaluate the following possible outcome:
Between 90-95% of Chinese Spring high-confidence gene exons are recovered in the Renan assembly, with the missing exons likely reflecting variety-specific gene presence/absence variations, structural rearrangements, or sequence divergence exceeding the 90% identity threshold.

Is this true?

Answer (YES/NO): NO